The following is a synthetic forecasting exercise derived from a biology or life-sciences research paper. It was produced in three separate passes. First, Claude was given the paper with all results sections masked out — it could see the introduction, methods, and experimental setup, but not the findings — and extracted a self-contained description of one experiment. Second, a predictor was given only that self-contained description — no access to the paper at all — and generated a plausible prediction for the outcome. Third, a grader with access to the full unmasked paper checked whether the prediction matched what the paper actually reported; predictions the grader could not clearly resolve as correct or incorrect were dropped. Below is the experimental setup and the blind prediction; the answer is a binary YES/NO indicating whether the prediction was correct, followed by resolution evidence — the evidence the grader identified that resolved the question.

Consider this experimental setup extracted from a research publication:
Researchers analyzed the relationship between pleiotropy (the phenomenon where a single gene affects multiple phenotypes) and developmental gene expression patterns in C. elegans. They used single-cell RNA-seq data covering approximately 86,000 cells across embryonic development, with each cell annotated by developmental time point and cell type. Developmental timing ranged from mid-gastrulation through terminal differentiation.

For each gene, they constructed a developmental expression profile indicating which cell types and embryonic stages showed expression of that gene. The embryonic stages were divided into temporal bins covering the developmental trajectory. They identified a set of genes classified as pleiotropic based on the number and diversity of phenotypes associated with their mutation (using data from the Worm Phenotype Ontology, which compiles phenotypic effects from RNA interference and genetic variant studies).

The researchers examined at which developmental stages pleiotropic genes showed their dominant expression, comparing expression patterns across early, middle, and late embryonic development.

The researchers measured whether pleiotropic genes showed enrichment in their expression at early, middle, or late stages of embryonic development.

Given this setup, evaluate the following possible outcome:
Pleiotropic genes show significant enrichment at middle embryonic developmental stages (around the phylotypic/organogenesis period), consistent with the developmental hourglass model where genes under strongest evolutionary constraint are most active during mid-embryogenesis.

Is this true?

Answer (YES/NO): NO